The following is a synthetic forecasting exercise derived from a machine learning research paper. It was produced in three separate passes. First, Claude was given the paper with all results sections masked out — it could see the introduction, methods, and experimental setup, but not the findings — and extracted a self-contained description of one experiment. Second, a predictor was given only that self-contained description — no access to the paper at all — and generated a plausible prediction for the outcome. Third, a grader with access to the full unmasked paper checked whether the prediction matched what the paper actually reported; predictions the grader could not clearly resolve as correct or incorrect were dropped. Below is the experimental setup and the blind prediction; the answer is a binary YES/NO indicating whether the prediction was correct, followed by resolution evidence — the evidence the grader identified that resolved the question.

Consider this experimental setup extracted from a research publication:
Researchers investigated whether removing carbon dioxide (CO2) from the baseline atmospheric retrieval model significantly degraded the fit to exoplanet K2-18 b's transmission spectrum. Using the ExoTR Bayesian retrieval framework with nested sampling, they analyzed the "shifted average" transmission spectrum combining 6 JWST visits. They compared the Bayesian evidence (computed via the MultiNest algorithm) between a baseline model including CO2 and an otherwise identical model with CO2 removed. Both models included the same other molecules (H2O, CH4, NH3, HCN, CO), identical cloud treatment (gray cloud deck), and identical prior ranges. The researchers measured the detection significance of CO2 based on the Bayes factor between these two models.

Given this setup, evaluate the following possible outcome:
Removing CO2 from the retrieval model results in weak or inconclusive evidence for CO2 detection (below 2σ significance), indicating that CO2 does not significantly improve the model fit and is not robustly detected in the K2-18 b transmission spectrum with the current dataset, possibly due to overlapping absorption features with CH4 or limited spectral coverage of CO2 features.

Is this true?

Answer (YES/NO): NO